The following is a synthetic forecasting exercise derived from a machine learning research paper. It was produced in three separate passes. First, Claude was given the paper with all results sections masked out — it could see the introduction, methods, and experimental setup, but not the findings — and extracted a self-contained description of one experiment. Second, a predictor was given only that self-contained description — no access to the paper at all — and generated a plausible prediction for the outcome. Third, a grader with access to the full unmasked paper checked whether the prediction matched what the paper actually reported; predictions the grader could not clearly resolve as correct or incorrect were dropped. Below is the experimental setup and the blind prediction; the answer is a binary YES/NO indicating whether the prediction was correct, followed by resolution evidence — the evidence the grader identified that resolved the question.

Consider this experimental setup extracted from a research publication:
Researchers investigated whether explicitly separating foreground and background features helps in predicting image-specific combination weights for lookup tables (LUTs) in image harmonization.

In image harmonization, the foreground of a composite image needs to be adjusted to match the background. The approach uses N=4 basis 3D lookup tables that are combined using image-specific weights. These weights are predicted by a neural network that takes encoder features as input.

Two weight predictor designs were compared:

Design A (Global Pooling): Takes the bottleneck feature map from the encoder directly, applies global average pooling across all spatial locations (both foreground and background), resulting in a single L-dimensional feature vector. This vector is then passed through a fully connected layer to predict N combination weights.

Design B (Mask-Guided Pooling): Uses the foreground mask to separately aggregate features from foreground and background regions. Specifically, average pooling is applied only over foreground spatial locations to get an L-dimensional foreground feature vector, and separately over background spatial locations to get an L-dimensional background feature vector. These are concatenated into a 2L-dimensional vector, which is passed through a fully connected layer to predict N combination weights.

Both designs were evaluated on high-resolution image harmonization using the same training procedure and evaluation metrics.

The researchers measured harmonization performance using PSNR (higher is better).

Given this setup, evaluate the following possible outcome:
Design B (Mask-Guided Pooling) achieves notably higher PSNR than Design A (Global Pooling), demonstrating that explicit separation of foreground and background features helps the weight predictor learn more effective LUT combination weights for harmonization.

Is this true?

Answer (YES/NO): YES